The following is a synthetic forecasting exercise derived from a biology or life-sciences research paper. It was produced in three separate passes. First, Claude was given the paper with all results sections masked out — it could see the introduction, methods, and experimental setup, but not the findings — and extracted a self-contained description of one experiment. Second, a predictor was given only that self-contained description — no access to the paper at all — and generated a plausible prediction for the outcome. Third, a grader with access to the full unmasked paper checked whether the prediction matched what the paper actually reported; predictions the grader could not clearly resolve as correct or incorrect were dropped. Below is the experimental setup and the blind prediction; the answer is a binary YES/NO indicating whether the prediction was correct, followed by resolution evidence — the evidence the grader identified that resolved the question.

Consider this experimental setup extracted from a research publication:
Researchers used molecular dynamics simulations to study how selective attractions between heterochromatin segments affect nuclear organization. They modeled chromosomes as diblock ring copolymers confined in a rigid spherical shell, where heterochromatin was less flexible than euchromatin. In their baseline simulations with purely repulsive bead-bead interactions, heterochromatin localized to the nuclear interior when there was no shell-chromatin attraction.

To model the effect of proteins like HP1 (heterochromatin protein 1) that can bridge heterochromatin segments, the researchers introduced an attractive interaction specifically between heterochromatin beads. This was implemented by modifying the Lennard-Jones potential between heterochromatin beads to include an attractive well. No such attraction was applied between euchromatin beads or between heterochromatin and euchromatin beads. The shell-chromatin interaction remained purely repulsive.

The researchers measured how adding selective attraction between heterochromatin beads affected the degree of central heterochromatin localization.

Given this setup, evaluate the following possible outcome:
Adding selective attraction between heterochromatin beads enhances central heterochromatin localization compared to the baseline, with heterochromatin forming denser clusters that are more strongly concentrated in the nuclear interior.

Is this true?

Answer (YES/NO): YES